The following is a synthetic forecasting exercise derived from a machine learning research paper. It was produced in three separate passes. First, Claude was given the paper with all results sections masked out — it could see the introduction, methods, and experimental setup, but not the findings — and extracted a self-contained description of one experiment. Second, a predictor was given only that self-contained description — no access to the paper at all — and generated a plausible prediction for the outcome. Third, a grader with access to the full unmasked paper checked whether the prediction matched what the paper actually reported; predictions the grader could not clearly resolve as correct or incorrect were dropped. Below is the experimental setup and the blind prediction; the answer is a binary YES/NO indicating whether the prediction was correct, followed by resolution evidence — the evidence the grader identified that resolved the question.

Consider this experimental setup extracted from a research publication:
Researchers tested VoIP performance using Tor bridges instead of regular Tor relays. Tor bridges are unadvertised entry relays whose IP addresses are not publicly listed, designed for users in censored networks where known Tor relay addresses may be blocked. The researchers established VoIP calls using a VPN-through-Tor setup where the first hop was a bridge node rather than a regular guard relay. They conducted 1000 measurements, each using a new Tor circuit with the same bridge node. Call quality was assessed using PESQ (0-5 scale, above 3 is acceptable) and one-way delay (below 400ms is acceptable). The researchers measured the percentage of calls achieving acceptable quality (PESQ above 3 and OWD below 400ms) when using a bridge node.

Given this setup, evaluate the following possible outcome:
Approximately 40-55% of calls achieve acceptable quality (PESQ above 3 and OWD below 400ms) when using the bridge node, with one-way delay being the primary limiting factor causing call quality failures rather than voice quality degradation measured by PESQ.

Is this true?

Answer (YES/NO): NO